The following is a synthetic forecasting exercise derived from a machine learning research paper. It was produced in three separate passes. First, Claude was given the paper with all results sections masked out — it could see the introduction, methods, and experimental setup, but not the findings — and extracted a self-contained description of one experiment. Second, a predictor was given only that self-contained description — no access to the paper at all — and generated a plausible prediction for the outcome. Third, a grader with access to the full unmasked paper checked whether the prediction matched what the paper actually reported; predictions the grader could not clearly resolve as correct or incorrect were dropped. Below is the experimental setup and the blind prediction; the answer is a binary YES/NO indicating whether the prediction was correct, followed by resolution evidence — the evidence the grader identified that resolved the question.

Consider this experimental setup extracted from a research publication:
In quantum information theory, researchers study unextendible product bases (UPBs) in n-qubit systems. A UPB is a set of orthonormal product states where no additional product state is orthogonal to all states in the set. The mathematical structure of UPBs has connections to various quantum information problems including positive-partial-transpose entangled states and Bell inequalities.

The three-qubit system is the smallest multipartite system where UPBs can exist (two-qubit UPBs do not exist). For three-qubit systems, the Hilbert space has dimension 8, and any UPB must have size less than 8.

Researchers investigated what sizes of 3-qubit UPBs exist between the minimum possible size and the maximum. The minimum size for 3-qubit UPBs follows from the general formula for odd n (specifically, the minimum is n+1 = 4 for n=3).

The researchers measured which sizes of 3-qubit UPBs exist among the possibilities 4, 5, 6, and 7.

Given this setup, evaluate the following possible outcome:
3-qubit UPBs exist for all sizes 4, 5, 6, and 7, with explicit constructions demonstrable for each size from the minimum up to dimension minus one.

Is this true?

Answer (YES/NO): NO